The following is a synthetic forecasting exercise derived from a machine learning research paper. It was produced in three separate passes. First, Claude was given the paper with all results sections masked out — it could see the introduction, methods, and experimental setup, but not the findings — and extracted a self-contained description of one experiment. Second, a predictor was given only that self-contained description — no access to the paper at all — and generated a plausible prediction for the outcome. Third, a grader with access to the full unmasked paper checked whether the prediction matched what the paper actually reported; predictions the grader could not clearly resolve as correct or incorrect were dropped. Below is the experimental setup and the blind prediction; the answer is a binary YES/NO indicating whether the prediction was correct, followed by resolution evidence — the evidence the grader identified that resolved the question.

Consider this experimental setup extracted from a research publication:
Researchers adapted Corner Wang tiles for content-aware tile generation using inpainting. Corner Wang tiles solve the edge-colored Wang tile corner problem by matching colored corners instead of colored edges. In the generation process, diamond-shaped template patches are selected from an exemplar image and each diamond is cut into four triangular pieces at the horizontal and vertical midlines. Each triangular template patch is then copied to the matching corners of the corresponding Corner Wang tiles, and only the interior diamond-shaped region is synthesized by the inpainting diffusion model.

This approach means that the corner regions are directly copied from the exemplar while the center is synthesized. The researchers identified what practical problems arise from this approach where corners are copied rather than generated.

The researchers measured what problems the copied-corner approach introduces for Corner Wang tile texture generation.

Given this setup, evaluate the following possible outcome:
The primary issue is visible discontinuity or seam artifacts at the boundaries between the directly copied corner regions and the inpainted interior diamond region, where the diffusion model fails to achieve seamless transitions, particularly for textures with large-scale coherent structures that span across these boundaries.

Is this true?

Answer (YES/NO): NO